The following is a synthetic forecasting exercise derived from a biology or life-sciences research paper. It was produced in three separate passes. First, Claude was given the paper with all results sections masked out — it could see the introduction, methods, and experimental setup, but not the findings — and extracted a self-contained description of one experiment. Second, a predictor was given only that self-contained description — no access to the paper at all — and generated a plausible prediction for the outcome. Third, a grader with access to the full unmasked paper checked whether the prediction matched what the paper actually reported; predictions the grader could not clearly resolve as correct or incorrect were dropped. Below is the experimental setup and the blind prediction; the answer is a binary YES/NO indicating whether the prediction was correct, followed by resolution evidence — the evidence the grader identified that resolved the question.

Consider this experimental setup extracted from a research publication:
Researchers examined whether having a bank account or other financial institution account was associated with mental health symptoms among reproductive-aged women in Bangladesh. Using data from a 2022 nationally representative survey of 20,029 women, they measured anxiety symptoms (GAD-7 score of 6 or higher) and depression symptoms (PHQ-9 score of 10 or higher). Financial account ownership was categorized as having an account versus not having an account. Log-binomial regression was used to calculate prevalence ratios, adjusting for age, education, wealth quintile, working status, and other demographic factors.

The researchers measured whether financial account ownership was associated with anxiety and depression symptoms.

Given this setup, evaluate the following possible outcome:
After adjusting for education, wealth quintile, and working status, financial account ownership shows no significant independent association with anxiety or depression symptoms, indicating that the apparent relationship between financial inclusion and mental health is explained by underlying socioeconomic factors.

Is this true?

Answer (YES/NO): NO